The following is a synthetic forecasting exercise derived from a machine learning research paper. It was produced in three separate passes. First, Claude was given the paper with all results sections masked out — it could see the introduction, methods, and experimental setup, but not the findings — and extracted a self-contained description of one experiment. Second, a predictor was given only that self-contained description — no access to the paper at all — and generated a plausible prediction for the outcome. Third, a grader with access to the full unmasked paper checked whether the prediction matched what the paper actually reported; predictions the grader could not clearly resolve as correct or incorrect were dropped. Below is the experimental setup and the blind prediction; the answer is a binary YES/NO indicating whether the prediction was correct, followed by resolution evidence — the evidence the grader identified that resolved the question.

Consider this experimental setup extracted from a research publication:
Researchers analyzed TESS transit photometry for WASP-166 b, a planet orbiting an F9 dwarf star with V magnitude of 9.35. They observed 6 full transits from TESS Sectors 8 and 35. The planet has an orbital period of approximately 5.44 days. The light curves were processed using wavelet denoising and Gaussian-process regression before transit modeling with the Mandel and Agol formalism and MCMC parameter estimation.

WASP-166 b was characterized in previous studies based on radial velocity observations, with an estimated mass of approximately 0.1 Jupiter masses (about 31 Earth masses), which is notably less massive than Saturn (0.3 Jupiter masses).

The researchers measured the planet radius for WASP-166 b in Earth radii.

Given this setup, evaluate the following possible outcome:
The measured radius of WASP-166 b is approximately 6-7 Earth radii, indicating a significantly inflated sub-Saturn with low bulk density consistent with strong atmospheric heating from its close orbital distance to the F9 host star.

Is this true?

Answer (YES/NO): NO